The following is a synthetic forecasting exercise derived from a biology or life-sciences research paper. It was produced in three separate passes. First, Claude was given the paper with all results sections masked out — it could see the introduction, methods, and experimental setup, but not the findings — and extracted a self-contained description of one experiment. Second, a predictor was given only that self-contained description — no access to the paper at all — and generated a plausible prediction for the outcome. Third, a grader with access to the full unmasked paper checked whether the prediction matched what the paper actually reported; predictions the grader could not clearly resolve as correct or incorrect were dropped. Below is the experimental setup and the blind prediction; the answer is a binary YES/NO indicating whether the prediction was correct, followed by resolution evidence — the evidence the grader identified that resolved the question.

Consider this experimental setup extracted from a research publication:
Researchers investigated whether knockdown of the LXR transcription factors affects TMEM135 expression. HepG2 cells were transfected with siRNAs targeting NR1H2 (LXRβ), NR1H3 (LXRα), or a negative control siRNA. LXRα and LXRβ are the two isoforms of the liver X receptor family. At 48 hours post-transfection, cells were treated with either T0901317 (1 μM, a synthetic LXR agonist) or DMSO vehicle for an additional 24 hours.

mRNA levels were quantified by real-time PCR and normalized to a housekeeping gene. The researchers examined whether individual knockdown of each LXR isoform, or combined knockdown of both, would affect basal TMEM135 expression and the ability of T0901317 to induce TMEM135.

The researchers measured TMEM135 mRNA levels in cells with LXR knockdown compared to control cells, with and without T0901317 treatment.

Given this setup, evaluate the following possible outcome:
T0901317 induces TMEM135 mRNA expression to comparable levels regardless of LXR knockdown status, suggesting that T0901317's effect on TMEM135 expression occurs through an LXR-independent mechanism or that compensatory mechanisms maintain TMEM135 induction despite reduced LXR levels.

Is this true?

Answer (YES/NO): NO